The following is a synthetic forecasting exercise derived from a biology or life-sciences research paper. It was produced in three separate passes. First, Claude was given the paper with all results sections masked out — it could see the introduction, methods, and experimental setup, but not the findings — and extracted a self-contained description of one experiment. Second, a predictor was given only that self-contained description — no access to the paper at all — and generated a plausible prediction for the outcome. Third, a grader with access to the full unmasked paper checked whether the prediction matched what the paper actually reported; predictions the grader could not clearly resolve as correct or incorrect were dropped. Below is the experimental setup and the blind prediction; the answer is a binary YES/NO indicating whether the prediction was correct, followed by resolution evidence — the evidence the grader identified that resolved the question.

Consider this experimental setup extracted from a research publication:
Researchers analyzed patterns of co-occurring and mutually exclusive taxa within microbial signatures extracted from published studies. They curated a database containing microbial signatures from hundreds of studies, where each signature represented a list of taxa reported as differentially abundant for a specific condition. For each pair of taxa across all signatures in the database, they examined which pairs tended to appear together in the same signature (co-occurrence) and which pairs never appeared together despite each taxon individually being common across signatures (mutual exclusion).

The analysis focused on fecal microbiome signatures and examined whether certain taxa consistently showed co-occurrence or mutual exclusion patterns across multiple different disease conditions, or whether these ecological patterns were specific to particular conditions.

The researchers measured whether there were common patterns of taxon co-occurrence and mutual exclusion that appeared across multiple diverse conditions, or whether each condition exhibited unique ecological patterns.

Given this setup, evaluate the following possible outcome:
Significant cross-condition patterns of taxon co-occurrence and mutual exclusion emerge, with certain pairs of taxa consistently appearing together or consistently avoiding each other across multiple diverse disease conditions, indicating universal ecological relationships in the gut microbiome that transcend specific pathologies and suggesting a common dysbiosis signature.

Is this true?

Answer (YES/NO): NO